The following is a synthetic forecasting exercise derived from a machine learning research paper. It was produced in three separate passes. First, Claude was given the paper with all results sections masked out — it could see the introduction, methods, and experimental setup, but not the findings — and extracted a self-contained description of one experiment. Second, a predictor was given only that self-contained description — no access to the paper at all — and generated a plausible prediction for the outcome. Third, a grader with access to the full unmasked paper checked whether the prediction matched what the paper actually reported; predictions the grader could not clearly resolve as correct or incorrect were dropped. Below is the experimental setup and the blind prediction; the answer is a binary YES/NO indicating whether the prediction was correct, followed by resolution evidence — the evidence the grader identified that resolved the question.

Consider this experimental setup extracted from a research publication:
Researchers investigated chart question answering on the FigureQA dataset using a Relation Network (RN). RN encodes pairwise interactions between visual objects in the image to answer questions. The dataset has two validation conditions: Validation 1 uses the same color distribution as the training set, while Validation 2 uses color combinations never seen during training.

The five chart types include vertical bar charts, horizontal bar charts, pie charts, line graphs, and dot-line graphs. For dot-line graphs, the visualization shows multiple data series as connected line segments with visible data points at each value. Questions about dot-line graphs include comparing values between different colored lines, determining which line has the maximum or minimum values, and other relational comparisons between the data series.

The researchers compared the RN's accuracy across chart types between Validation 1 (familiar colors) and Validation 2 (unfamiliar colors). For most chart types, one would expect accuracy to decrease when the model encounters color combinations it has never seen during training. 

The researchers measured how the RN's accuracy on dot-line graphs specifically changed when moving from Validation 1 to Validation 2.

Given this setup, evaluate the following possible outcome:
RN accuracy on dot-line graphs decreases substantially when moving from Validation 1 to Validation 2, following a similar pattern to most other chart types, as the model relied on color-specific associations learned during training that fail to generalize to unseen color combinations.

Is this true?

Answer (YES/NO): NO